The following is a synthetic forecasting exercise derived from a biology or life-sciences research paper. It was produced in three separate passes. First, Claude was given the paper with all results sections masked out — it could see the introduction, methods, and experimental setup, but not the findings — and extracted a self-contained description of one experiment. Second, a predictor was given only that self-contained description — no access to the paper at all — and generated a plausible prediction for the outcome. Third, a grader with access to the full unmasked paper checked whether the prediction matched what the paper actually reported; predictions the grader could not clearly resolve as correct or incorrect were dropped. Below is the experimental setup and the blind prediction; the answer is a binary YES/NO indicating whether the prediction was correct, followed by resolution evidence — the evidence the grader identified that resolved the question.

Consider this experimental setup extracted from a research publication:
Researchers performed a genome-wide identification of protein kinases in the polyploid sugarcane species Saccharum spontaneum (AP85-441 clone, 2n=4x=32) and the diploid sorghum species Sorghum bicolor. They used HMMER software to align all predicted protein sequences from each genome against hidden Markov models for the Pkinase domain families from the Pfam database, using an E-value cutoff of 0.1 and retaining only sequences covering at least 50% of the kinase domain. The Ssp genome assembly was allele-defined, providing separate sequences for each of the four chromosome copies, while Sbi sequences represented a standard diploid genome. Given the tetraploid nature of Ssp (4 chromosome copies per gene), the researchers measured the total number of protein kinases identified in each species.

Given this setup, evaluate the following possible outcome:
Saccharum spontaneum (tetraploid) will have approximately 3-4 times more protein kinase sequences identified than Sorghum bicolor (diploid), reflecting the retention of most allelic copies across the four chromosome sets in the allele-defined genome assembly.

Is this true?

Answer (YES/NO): NO